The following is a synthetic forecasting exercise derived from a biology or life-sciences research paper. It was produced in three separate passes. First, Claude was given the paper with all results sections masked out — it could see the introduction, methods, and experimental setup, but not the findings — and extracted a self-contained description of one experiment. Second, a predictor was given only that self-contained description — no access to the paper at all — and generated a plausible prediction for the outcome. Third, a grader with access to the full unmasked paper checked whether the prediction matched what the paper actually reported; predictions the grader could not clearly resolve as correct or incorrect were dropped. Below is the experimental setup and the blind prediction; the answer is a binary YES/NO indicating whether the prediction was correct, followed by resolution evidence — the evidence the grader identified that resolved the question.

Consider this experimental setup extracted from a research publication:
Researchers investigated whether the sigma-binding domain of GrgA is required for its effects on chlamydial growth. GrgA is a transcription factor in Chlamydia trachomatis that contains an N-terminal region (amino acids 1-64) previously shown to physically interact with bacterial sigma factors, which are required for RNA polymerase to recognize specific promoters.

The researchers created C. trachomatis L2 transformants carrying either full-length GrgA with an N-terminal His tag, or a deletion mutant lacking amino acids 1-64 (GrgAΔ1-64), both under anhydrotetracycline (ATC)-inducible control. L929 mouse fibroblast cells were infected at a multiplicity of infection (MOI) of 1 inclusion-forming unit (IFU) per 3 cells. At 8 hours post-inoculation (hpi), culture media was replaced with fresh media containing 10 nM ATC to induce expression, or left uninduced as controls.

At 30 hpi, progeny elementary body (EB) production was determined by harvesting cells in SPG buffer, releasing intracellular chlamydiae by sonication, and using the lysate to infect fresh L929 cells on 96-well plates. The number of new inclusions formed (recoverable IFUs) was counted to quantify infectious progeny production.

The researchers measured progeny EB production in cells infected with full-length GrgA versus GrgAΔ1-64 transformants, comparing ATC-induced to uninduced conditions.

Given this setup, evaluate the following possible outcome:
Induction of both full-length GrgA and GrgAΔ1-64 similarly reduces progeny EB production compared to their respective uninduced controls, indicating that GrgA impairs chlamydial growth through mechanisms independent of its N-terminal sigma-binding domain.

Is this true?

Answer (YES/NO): NO